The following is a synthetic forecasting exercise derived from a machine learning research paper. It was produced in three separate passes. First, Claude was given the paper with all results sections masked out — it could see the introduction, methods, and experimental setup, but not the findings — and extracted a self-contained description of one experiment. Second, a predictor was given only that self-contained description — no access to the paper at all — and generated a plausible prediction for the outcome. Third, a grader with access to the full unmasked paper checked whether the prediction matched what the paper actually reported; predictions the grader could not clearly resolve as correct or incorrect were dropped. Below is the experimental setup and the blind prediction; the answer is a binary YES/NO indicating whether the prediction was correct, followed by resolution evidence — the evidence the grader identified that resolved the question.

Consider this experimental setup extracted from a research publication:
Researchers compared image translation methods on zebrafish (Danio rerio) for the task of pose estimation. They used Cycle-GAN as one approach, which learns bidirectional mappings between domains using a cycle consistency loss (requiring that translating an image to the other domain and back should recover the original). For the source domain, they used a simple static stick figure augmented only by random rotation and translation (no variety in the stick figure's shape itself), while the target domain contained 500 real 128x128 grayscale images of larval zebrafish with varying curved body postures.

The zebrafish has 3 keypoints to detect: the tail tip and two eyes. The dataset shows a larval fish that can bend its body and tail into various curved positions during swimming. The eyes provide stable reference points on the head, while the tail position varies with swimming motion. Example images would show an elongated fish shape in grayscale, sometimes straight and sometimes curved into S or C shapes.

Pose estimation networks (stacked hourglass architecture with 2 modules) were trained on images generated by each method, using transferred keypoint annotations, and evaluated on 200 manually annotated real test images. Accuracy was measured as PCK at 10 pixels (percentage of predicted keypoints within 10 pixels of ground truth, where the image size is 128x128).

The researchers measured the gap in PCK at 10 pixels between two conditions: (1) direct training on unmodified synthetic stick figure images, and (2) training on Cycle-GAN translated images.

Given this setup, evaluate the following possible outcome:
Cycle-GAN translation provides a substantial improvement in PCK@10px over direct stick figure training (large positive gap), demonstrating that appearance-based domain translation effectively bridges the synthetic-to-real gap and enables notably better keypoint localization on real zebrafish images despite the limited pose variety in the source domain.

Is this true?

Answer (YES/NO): YES